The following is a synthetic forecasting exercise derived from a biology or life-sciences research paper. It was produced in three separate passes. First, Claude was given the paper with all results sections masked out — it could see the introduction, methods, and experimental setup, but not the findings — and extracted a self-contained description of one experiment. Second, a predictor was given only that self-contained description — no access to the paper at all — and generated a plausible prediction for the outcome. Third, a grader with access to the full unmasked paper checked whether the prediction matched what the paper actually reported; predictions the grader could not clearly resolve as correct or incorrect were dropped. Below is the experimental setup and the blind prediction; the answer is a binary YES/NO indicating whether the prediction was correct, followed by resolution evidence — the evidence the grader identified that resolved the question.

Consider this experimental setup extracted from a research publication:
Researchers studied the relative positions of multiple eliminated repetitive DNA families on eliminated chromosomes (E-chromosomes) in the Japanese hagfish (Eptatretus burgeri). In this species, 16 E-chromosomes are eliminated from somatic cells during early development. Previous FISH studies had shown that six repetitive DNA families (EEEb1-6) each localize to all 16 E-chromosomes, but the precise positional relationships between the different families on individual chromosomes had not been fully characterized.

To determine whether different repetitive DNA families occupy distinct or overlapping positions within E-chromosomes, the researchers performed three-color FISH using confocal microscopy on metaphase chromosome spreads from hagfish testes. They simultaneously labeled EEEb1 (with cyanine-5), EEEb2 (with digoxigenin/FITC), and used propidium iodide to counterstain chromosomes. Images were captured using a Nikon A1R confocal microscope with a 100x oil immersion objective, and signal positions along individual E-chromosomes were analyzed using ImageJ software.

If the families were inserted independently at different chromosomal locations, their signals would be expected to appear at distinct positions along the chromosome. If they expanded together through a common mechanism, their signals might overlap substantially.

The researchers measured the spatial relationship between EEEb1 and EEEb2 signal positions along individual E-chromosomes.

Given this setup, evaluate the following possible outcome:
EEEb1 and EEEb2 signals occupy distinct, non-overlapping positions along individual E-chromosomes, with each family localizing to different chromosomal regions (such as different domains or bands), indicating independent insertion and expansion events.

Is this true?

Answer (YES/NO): NO